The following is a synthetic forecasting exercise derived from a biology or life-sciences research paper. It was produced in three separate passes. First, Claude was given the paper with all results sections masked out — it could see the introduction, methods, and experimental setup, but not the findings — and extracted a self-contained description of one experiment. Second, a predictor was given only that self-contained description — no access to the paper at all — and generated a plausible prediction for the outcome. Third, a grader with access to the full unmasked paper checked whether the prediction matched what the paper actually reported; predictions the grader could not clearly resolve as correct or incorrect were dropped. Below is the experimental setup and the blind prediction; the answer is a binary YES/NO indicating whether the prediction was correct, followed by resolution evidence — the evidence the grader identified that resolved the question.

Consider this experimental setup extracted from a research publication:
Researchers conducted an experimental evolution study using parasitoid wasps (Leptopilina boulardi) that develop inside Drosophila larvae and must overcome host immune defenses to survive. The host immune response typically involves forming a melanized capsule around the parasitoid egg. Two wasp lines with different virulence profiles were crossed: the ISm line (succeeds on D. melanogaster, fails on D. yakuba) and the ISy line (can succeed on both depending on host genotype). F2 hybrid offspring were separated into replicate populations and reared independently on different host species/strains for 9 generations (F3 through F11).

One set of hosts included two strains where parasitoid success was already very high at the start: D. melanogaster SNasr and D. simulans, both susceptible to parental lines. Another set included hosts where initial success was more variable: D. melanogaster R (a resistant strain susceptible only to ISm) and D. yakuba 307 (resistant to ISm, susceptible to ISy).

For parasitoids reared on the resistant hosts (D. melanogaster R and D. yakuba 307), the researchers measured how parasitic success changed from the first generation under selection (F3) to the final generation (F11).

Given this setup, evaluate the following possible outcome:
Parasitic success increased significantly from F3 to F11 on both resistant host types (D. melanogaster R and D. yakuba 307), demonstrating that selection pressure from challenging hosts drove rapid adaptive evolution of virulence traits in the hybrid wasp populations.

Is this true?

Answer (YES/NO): YES